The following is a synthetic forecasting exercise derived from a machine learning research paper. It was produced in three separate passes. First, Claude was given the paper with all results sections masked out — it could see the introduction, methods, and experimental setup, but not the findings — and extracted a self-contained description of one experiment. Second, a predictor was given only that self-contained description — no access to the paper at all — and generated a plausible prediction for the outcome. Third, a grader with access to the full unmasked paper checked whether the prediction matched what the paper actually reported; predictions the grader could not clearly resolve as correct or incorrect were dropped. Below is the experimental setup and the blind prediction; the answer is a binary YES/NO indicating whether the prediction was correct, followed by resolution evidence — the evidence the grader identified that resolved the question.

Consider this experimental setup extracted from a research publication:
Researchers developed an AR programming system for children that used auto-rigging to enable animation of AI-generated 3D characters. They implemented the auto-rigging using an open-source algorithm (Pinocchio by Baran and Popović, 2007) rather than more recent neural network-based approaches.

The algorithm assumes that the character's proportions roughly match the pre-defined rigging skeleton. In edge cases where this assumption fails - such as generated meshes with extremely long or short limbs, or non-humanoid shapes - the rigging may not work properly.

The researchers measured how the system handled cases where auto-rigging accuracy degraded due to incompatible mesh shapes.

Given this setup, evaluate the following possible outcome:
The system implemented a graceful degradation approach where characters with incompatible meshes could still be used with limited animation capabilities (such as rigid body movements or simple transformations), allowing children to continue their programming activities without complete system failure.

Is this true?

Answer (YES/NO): NO